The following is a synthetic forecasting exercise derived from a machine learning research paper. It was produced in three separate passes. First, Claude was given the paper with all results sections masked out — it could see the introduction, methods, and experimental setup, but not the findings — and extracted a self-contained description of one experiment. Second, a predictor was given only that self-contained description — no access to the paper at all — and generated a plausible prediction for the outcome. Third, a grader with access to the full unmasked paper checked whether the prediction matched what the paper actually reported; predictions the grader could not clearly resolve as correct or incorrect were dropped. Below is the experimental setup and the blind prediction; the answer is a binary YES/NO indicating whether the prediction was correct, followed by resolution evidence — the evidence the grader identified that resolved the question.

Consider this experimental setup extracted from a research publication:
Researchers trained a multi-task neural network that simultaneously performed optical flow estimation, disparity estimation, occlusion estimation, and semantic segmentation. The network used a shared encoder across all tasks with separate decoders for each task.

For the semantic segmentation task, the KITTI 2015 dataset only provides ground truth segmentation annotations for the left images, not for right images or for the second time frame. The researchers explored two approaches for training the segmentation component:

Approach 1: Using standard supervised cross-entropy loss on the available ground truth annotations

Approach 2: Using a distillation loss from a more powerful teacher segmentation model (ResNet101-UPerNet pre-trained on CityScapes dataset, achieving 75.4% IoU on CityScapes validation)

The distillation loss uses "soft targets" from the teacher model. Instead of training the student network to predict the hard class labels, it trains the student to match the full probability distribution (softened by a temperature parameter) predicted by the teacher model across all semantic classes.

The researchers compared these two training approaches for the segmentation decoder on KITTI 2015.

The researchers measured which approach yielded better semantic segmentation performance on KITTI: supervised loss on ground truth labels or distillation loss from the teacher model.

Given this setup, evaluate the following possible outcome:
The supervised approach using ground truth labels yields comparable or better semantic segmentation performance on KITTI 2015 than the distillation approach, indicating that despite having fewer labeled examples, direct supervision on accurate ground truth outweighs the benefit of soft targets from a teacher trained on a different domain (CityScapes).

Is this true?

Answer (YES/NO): NO